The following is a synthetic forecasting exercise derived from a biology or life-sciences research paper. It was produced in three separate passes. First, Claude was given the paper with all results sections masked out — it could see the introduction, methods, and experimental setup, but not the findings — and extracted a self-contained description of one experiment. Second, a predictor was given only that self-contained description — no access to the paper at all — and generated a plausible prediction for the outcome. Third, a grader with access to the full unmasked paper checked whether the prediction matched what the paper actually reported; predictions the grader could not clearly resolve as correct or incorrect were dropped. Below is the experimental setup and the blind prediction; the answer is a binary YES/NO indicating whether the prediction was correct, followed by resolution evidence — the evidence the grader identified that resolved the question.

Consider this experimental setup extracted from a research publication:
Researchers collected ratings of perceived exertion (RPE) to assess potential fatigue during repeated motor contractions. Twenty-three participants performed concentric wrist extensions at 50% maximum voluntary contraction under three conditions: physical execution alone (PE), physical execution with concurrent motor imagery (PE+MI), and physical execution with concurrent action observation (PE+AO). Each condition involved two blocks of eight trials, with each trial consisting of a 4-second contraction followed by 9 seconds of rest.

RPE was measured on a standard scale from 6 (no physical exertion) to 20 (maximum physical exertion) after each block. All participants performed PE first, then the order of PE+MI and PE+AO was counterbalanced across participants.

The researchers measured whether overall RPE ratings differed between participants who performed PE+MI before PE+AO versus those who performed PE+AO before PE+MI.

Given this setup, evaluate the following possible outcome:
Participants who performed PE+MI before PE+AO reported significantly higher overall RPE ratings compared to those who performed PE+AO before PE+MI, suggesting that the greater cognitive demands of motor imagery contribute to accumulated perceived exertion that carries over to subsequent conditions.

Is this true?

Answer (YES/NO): YES